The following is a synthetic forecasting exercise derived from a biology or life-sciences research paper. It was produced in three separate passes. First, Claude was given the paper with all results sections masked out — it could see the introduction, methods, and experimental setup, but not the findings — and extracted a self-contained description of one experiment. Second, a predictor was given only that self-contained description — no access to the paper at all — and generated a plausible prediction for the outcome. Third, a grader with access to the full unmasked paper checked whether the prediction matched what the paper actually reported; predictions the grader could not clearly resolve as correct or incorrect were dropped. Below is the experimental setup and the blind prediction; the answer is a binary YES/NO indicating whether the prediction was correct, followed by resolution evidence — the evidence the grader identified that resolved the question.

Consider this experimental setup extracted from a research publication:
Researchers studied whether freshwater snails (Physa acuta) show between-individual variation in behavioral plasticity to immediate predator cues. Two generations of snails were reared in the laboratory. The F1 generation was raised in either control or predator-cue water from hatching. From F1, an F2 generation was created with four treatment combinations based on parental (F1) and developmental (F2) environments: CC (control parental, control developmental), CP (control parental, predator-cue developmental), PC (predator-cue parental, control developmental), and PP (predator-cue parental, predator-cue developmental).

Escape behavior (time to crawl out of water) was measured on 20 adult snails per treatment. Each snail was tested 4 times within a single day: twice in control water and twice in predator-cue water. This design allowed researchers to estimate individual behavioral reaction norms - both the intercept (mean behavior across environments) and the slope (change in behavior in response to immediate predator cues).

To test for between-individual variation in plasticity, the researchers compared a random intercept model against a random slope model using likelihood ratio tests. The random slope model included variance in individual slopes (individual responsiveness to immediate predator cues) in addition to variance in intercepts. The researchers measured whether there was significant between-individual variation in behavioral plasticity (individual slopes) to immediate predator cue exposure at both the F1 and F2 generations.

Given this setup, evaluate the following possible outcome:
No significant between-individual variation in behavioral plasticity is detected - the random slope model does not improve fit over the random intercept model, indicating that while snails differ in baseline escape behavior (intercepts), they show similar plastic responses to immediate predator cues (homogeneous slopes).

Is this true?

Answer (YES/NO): YES